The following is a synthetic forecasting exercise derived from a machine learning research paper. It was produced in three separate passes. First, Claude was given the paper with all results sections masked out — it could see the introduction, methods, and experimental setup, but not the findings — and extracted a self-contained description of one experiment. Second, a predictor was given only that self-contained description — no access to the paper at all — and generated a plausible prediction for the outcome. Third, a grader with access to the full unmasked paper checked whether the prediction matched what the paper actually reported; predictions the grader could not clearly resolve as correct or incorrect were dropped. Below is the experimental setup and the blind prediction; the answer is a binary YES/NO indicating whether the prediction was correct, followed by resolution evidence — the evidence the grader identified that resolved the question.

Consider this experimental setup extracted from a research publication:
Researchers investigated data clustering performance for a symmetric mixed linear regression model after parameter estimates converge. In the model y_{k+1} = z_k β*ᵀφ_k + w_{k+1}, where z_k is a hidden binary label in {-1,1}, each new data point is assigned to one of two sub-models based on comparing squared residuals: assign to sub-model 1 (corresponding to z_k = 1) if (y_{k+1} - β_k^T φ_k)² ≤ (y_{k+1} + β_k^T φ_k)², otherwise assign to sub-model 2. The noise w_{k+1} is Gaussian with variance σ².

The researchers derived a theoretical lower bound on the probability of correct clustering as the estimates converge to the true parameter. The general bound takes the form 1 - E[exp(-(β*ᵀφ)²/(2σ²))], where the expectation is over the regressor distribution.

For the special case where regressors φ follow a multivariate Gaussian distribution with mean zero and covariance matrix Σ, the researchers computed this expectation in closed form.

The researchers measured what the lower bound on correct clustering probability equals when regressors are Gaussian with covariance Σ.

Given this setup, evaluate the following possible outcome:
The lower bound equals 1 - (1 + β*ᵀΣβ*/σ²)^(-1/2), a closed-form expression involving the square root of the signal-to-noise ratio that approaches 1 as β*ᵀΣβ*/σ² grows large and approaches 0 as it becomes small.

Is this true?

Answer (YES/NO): YES